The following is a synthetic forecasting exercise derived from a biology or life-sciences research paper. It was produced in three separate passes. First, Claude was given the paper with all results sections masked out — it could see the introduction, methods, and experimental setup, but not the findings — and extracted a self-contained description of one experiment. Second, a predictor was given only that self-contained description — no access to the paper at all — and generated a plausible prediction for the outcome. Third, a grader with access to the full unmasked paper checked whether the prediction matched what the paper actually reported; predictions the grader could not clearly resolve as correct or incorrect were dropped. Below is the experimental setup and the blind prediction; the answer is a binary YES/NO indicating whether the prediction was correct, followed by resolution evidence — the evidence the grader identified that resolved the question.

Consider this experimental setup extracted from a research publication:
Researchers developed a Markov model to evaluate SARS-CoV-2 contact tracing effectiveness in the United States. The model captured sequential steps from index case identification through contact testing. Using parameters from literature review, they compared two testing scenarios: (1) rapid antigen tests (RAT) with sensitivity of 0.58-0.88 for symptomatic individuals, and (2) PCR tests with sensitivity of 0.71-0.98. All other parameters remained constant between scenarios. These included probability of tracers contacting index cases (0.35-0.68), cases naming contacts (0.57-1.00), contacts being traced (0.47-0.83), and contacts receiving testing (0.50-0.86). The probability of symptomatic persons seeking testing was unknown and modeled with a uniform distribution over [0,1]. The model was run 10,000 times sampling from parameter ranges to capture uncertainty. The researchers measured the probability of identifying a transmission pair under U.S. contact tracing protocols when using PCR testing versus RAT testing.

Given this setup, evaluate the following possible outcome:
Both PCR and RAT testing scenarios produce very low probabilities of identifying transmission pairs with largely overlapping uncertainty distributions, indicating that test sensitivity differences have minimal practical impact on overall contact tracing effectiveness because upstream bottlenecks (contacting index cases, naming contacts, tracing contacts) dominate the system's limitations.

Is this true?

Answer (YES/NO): NO